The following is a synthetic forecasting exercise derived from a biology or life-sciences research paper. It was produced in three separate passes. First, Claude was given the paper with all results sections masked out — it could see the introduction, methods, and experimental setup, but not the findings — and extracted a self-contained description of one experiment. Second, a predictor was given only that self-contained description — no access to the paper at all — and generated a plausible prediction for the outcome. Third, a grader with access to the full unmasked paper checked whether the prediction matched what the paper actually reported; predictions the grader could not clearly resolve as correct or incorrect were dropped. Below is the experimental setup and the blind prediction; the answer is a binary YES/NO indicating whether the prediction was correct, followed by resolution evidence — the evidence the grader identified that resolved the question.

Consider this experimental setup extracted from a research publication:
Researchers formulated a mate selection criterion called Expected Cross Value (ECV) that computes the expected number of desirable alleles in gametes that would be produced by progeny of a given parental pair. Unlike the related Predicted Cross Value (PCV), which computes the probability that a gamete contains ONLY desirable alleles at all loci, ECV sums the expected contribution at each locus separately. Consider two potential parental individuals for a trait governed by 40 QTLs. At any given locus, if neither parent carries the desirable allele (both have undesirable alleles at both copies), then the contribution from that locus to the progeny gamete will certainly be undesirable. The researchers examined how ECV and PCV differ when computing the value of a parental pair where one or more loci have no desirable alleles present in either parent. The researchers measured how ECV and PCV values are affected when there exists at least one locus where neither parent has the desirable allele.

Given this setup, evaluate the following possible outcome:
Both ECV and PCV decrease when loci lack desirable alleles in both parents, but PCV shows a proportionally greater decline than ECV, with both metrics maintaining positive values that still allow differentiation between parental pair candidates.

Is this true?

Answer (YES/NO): NO